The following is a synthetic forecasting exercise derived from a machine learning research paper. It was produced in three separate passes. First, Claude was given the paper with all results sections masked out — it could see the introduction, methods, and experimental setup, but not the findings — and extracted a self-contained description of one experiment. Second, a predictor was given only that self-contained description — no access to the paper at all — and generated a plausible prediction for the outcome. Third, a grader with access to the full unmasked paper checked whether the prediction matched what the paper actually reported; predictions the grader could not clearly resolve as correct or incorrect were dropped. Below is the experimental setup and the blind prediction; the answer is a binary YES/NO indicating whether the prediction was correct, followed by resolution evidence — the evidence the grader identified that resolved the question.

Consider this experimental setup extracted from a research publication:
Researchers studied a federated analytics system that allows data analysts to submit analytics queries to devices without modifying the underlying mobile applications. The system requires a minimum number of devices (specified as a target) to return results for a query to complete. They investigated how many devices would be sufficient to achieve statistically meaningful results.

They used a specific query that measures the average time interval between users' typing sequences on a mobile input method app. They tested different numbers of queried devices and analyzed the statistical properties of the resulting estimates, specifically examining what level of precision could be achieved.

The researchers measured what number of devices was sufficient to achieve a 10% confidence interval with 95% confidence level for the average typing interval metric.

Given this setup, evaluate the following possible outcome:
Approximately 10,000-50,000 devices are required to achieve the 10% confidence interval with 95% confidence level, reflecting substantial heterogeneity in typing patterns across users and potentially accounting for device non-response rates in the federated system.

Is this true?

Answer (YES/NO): NO